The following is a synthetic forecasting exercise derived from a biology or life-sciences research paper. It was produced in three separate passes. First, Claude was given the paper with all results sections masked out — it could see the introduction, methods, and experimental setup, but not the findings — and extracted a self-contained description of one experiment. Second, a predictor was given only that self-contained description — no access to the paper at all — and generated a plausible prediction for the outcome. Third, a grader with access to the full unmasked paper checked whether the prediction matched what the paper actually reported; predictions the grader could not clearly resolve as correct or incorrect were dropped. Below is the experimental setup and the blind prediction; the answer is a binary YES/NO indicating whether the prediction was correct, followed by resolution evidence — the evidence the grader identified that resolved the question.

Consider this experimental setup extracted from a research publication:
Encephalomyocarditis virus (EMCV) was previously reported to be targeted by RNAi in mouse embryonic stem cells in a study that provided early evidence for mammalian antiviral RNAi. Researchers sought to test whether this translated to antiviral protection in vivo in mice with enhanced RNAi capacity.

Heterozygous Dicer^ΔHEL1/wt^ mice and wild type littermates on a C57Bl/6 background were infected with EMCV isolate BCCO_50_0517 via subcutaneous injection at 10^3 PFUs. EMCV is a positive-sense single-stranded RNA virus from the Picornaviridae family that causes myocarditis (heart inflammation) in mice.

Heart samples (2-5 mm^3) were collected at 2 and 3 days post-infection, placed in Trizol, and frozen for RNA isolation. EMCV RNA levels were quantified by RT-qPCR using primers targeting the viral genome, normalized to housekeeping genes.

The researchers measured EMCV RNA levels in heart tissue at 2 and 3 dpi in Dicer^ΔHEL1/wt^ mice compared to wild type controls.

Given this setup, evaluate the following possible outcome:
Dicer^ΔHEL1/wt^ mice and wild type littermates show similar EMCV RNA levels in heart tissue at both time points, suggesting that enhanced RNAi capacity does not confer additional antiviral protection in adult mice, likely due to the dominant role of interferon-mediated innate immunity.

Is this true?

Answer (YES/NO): NO